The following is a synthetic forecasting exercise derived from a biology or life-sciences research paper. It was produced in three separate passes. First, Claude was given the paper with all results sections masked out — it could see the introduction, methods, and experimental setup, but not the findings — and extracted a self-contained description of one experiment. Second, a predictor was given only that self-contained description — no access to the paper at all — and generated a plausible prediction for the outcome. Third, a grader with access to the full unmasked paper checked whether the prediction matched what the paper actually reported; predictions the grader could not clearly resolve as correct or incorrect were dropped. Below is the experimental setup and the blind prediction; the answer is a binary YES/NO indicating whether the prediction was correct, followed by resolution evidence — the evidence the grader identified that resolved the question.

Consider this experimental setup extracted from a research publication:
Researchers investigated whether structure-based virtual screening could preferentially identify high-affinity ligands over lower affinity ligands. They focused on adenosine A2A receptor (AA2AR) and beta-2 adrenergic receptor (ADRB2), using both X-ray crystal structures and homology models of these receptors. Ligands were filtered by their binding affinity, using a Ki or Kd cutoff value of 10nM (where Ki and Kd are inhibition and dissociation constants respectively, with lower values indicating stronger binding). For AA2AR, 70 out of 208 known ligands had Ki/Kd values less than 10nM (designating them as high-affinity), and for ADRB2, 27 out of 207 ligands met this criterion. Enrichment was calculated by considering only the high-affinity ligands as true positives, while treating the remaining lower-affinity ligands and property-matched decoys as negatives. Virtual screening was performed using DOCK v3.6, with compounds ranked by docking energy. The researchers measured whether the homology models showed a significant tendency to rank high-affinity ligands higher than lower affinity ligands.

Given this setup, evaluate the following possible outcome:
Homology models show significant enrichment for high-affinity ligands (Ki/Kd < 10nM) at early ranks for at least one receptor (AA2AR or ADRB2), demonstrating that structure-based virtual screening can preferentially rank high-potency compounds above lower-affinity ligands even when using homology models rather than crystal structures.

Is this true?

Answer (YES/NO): NO